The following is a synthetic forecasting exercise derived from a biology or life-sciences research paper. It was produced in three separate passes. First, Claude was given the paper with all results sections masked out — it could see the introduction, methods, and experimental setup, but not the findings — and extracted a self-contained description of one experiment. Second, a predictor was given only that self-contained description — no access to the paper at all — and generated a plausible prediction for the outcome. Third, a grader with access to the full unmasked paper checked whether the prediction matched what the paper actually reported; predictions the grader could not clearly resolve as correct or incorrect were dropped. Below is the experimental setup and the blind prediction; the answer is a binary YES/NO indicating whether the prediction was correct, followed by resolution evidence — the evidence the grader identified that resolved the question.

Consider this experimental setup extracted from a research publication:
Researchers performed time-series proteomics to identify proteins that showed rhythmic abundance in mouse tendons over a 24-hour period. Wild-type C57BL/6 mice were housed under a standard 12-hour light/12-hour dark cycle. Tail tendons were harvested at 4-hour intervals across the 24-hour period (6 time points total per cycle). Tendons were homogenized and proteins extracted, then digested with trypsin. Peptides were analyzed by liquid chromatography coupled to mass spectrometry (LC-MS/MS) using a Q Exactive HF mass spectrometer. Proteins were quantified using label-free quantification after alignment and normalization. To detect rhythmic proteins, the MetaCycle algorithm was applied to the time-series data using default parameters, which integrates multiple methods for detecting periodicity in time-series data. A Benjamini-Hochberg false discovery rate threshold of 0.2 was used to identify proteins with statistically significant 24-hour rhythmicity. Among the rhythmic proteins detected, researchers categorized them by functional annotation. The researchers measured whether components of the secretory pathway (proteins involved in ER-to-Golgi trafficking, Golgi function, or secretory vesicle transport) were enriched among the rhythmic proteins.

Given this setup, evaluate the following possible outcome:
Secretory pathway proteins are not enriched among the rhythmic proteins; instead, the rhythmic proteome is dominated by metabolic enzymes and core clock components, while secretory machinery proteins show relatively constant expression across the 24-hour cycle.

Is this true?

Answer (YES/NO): NO